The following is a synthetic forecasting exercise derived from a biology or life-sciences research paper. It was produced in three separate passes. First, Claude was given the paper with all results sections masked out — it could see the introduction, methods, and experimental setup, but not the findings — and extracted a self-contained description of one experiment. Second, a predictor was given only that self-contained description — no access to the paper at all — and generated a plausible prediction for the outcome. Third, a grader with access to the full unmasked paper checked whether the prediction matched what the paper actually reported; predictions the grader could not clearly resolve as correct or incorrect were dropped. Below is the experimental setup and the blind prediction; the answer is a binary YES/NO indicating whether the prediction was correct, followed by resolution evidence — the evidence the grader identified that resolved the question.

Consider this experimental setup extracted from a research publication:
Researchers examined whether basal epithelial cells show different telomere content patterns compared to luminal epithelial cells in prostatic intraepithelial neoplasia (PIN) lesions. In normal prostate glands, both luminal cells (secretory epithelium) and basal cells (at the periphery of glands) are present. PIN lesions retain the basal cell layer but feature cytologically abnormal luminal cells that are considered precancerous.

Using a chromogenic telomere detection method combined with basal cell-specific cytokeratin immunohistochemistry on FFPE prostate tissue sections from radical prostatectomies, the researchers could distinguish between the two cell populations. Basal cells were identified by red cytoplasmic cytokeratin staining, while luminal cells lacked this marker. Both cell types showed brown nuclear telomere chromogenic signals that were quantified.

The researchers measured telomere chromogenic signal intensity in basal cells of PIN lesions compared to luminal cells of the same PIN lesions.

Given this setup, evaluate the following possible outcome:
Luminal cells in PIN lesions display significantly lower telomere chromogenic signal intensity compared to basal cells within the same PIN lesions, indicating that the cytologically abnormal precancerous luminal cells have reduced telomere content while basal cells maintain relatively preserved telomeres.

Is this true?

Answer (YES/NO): YES